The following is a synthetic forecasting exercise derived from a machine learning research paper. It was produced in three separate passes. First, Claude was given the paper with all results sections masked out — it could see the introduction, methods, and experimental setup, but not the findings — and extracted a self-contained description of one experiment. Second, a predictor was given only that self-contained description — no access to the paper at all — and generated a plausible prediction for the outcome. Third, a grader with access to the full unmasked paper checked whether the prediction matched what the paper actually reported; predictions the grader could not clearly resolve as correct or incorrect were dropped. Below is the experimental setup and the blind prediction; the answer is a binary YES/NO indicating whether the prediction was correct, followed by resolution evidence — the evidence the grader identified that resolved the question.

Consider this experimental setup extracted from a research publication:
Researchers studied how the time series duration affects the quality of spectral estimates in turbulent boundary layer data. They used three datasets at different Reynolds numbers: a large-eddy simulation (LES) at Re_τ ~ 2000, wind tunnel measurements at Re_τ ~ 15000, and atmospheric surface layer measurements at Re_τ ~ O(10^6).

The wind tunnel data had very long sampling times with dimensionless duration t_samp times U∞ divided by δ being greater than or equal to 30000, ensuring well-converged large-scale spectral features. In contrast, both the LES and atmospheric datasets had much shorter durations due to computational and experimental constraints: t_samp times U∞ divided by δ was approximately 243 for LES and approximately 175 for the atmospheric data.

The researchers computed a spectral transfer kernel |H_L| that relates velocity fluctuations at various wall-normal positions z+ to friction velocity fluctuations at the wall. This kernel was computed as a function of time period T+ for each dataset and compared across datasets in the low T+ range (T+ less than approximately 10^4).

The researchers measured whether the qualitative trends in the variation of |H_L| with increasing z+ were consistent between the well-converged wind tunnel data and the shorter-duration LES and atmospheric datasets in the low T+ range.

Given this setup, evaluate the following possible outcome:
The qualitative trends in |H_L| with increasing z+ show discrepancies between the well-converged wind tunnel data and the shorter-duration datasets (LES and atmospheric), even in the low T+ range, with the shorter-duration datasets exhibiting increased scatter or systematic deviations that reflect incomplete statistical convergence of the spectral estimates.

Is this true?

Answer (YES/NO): NO